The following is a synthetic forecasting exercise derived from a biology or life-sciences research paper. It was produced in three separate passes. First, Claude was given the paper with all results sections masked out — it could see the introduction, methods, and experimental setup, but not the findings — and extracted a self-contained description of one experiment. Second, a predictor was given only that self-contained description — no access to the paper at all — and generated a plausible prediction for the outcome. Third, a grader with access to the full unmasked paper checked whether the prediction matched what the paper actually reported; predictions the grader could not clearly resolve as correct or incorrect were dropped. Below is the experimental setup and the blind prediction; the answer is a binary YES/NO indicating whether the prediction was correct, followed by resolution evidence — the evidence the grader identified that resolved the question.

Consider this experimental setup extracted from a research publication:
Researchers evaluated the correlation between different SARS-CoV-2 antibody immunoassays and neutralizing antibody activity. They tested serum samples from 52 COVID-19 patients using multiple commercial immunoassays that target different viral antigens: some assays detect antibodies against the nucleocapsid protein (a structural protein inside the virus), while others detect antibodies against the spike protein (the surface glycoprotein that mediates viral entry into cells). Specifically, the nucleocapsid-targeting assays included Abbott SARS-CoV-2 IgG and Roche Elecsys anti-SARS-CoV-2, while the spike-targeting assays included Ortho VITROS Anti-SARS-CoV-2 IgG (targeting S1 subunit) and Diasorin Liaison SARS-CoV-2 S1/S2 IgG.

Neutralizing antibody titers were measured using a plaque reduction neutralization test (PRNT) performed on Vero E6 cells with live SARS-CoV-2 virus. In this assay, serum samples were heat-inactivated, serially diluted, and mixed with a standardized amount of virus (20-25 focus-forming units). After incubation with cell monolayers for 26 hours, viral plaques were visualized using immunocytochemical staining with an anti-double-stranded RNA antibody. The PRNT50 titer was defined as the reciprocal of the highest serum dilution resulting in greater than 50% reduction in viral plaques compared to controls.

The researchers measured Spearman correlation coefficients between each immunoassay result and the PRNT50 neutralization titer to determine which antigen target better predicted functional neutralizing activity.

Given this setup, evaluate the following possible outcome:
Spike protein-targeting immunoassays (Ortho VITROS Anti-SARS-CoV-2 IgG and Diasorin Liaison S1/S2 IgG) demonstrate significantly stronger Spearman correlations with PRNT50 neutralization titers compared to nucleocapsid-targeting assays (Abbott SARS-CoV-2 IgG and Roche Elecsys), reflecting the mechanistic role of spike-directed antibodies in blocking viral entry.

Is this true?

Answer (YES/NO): NO